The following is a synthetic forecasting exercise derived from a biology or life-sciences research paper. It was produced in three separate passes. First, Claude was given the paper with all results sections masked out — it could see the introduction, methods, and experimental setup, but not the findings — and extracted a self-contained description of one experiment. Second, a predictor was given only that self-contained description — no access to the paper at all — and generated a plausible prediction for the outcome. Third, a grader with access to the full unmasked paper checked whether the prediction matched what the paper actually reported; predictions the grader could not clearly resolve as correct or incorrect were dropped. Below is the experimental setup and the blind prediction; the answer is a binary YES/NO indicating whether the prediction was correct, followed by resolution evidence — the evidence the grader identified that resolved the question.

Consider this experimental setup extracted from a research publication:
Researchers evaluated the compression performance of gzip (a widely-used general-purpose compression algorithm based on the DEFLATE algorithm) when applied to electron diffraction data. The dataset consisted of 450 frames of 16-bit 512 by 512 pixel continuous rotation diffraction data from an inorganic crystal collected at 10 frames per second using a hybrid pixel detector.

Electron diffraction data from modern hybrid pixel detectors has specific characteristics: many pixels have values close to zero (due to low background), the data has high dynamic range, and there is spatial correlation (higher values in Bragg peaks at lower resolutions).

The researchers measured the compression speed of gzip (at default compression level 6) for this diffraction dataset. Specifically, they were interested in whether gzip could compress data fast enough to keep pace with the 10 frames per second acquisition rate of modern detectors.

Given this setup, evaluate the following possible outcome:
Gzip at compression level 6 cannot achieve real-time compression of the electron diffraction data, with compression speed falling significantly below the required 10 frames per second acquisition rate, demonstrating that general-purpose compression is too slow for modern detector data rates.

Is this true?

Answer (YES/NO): NO